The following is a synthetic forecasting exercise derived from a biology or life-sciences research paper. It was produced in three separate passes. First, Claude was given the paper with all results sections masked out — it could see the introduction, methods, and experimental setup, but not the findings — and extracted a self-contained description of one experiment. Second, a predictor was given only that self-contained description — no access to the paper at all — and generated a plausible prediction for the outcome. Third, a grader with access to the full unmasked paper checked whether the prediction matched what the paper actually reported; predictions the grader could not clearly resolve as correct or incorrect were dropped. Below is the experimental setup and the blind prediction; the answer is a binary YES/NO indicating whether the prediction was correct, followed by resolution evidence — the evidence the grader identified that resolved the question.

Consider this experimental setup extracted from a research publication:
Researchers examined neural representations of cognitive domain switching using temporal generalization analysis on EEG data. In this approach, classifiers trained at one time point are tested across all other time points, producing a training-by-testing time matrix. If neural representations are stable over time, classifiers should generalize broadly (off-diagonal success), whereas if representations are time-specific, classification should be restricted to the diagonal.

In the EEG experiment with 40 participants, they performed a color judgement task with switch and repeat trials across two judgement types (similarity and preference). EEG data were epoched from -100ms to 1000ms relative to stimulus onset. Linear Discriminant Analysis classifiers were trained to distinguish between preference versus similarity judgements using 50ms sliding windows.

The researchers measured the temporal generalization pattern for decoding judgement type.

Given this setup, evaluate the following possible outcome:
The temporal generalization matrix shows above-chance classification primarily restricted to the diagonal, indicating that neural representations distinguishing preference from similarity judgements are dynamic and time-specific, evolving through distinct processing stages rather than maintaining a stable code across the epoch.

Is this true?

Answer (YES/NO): NO